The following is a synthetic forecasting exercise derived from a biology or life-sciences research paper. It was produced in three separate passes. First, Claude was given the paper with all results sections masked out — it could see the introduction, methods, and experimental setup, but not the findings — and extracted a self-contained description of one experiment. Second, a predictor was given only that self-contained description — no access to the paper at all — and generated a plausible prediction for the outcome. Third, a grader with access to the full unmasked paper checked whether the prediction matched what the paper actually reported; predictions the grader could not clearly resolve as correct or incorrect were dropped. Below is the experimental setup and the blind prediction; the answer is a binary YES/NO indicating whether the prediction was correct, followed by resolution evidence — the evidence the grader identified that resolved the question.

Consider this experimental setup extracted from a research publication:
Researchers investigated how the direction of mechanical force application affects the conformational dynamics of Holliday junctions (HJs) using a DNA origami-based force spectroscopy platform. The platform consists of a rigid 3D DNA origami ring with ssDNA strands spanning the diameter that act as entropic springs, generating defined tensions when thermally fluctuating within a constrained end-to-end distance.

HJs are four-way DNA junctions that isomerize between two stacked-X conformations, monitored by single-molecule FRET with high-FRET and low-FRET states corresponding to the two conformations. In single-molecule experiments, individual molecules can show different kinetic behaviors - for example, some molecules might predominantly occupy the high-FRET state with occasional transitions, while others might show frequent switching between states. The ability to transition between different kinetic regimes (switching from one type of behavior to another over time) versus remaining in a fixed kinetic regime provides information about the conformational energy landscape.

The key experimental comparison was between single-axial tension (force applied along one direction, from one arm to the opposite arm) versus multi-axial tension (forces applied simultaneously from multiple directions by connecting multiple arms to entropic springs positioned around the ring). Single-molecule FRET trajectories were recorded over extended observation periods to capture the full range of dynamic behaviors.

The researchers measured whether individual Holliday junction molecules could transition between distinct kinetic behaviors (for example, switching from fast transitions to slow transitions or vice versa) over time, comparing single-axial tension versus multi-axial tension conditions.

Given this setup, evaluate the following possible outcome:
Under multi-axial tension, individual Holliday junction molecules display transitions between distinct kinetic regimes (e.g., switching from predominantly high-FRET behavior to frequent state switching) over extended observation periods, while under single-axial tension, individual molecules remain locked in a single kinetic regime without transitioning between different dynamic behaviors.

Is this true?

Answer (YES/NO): YES